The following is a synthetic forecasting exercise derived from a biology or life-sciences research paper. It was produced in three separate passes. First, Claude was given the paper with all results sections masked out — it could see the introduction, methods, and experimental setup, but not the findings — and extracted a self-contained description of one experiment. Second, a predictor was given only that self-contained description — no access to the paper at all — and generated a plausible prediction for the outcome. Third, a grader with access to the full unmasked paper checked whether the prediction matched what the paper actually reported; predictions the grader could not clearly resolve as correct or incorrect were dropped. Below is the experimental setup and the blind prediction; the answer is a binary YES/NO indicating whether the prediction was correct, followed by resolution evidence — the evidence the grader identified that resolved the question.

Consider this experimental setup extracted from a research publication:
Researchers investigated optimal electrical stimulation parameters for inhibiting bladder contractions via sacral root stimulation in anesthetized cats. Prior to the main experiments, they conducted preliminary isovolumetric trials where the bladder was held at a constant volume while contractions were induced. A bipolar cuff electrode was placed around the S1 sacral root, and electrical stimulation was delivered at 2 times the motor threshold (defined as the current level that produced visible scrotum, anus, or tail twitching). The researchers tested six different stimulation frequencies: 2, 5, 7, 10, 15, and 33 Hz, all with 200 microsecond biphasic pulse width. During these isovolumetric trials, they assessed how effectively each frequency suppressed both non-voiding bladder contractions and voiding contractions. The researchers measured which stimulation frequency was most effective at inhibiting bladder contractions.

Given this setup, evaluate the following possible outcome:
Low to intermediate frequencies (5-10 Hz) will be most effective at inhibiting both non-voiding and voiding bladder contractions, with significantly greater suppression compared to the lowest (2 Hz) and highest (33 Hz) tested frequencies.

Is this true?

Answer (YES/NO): NO